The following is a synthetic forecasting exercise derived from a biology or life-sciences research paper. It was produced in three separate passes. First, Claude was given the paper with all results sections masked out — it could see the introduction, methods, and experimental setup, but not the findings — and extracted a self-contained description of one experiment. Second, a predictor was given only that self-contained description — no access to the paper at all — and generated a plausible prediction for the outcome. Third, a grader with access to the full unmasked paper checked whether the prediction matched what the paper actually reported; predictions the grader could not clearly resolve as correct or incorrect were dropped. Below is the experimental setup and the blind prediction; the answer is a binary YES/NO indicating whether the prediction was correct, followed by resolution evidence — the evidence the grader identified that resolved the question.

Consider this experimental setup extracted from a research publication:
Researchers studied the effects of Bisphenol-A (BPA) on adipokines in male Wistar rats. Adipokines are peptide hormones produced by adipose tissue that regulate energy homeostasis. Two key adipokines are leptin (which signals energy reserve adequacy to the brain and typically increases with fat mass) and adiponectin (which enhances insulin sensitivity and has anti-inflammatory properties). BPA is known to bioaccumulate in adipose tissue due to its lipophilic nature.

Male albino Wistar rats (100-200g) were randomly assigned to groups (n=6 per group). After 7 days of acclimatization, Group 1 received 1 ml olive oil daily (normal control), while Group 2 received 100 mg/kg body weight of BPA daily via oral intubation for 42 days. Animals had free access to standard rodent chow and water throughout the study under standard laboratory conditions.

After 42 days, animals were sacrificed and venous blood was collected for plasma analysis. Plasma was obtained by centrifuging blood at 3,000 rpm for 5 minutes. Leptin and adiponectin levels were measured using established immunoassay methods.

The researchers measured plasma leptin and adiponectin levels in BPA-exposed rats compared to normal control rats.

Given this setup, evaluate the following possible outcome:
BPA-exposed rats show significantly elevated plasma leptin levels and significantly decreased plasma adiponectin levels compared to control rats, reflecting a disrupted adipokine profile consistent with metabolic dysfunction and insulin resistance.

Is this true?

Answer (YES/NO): YES